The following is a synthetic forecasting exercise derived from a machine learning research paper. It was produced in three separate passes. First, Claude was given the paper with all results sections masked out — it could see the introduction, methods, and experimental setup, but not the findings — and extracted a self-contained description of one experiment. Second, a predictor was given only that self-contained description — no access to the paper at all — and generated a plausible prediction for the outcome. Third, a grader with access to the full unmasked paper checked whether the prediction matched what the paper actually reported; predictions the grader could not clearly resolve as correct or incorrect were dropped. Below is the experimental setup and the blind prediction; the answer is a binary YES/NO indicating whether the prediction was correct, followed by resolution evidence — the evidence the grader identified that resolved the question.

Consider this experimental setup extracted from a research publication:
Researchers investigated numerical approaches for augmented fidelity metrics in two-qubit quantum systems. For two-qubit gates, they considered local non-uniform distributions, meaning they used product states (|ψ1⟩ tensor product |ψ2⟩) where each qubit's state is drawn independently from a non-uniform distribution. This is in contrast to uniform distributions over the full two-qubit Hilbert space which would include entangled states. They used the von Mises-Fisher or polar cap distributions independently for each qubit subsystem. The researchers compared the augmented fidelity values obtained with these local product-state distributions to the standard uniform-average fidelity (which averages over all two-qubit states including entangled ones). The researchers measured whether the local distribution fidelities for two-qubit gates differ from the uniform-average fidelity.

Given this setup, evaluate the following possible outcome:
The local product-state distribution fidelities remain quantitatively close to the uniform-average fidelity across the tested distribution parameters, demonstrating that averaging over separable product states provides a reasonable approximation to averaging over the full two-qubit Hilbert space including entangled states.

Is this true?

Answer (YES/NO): NO